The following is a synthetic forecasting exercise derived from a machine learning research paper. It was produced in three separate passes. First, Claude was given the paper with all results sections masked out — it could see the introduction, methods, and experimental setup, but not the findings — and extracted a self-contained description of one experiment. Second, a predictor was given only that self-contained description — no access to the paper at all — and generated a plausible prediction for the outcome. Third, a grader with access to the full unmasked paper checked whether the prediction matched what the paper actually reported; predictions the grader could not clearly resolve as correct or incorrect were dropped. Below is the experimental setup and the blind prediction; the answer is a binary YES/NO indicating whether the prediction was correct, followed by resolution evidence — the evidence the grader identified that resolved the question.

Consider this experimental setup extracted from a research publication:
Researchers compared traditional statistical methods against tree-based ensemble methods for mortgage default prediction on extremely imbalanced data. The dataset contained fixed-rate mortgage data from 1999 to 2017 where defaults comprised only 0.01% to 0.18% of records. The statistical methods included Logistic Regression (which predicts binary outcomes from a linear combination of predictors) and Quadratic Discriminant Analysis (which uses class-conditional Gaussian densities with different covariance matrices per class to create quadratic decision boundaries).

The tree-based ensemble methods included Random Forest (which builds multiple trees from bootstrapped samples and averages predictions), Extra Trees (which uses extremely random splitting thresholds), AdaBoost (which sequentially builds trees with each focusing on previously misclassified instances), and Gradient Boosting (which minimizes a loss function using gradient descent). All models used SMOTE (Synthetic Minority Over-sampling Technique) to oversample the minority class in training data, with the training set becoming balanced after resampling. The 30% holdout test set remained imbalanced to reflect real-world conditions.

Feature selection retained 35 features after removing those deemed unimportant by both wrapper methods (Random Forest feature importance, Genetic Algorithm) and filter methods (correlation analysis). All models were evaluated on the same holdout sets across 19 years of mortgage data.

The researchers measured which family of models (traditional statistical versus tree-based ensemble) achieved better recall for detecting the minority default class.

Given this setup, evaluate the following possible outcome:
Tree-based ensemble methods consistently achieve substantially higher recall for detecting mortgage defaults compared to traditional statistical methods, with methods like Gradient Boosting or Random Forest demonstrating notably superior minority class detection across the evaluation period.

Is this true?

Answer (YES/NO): NO